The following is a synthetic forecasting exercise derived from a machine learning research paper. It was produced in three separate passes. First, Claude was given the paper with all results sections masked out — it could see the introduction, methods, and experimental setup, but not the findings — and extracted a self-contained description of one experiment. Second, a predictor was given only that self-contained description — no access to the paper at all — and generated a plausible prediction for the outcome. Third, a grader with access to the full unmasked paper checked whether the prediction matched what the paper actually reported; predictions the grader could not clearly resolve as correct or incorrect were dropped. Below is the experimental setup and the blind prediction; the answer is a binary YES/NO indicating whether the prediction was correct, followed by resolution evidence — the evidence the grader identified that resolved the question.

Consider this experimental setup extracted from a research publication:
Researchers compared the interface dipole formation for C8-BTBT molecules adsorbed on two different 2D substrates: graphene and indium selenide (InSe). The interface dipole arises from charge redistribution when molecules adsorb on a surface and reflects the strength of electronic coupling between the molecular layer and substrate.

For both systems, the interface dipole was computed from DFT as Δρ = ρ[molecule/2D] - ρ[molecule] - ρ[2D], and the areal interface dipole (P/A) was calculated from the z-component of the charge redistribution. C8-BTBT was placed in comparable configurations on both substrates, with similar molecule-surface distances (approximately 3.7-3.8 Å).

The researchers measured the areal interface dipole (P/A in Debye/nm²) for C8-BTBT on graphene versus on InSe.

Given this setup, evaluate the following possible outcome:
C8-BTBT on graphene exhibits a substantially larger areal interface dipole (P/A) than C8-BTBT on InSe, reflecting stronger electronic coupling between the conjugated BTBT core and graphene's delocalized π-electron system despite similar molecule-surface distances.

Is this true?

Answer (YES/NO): NO